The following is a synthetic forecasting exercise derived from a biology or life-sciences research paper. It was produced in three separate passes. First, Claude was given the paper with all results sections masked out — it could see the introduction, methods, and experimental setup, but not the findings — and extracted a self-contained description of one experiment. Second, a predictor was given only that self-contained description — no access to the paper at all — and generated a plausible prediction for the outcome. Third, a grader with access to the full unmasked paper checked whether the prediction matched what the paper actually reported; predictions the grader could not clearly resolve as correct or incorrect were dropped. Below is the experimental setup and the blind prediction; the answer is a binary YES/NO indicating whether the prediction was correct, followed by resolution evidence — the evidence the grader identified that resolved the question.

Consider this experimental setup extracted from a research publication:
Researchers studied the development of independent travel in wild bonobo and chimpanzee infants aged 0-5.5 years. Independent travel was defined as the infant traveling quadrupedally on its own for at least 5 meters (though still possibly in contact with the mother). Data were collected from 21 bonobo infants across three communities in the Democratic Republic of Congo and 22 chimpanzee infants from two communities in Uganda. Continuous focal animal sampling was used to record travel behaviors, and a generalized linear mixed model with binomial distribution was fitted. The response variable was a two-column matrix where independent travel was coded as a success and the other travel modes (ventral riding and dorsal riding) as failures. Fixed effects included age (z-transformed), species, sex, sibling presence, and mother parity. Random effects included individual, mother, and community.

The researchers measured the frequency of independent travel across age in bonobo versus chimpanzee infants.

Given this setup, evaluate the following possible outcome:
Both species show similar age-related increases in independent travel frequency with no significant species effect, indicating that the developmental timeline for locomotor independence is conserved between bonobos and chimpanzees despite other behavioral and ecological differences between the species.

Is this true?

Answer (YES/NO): NO